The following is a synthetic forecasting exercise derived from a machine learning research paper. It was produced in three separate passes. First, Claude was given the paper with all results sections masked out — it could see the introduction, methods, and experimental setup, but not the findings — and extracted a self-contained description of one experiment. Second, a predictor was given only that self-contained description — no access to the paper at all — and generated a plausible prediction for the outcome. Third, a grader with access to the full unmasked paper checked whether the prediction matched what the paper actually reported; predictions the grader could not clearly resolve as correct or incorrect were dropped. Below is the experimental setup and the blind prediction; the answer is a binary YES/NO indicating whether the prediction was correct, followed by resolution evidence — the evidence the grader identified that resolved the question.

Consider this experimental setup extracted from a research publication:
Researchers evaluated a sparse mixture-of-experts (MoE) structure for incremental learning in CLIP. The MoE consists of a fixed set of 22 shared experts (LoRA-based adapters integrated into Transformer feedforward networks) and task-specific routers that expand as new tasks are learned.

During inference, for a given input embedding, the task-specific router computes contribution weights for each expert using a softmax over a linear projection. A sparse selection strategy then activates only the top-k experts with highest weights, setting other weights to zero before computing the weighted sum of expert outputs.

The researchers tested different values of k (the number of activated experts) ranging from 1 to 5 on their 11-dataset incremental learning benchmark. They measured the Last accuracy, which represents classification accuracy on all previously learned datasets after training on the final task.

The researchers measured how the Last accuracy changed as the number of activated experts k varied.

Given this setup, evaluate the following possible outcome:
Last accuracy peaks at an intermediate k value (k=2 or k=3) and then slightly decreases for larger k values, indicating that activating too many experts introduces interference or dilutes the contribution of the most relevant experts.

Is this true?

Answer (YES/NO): YES